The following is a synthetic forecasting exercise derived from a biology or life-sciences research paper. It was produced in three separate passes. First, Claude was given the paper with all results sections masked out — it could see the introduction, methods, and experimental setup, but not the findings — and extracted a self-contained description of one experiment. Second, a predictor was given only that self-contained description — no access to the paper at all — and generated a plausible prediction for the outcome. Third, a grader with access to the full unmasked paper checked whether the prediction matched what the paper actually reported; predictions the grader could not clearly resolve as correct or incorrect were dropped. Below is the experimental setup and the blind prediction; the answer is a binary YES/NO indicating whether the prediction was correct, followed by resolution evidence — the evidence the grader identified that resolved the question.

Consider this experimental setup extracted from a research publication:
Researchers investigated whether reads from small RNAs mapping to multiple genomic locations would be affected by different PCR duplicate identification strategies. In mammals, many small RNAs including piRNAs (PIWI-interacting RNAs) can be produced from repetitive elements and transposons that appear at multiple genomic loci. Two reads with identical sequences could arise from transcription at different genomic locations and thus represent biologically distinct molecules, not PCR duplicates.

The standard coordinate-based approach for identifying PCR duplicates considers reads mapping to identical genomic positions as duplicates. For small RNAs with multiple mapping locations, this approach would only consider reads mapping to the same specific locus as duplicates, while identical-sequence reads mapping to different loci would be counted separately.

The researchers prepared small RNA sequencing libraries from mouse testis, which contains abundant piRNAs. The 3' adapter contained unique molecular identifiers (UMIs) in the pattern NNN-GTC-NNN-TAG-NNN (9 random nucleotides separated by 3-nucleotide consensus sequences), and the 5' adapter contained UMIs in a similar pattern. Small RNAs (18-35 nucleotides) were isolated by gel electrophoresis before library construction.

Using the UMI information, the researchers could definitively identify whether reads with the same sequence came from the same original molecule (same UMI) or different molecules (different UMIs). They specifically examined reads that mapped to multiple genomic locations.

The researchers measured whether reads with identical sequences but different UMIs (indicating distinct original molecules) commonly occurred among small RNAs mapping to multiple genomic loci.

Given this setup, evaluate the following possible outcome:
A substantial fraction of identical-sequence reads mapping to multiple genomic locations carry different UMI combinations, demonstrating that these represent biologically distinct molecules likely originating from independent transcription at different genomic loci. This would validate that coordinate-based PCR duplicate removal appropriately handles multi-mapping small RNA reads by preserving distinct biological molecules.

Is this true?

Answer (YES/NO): NO